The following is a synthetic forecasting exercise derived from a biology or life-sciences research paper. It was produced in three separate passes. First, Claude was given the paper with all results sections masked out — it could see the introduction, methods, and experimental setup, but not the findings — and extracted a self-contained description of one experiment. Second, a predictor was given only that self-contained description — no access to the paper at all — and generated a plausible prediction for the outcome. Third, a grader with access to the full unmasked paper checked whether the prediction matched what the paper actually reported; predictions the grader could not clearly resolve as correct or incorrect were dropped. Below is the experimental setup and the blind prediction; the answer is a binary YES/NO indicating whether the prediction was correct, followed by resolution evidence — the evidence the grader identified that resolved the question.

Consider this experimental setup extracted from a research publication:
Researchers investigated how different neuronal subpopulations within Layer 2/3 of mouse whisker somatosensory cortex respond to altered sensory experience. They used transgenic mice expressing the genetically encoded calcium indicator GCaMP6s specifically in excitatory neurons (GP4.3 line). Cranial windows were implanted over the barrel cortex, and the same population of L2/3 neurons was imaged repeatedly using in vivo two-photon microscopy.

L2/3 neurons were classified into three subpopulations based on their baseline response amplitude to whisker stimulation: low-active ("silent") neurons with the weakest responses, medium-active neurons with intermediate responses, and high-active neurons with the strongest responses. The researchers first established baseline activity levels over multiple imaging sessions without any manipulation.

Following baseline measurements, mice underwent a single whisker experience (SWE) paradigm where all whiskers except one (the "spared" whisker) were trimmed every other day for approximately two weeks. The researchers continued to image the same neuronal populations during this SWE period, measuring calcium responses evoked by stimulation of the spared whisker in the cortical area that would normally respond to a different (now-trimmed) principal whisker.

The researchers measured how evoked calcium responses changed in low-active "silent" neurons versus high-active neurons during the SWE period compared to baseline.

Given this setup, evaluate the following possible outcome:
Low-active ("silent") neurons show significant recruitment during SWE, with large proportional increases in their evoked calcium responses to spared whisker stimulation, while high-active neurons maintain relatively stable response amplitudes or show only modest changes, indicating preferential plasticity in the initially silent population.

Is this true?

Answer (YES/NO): NO